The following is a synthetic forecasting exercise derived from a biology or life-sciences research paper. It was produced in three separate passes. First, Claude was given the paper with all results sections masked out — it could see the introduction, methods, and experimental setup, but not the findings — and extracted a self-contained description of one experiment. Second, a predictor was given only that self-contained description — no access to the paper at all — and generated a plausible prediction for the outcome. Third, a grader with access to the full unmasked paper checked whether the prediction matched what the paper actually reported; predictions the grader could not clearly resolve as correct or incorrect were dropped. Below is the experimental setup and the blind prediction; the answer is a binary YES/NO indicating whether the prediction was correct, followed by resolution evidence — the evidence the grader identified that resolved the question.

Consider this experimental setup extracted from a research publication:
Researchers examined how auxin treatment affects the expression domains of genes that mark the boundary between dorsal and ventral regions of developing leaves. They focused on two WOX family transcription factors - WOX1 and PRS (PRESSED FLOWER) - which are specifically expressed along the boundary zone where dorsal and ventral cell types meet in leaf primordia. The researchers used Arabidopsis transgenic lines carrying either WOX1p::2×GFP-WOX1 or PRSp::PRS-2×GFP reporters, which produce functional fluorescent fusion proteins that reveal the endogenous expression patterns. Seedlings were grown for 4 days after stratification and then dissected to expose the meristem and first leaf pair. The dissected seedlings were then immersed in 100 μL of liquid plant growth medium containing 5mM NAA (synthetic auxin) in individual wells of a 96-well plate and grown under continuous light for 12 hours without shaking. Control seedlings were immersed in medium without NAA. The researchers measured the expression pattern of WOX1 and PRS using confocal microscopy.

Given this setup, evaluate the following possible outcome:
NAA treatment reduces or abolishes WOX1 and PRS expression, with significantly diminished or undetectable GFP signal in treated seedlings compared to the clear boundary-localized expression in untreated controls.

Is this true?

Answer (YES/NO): NO